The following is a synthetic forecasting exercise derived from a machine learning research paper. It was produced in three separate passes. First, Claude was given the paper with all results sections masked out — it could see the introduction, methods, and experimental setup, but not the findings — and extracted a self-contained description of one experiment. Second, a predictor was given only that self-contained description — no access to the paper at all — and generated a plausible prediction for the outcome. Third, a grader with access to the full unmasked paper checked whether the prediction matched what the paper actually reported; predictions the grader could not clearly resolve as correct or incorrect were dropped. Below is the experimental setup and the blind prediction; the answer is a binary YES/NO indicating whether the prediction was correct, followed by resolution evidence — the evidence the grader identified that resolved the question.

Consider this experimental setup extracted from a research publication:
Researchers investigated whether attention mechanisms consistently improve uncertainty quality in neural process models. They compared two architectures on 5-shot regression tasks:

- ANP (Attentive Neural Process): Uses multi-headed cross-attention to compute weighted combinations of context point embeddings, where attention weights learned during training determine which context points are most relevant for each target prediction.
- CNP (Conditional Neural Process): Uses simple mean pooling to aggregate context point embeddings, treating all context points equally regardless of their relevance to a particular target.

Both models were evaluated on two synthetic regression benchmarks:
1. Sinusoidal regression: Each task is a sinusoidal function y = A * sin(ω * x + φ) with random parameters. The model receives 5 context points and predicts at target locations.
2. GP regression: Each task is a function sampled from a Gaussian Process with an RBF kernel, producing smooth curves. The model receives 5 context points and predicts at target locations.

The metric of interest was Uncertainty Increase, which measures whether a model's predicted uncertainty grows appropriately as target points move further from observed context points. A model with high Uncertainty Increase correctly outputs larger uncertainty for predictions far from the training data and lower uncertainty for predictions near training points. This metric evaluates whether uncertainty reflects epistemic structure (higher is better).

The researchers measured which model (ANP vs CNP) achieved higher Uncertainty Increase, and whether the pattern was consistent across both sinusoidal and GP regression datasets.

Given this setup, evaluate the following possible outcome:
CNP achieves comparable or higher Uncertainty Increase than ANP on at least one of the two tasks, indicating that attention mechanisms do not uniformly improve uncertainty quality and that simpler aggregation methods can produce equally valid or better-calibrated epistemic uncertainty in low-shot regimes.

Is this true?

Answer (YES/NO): NO